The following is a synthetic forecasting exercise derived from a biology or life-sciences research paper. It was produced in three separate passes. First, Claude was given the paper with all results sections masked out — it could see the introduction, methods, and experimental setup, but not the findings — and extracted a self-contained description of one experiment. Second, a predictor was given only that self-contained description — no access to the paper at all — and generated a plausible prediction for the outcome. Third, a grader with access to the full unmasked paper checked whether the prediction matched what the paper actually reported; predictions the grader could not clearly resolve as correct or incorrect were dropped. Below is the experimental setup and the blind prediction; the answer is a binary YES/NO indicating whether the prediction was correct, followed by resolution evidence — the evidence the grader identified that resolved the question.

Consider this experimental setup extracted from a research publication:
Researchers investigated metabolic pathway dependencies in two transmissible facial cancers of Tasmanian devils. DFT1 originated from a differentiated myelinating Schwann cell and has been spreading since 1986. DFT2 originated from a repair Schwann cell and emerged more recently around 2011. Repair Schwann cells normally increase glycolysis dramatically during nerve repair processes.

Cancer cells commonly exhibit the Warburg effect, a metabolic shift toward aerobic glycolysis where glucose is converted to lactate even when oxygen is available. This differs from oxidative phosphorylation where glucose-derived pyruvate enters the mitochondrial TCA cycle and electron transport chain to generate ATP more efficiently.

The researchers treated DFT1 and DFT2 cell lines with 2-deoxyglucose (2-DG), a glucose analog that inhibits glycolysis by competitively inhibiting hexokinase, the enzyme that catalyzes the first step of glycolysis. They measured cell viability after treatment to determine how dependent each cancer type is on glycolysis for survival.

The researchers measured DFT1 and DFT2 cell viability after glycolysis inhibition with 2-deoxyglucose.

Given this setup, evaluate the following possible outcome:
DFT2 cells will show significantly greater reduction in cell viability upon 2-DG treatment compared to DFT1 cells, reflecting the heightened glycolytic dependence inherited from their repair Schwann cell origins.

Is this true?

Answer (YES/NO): NO